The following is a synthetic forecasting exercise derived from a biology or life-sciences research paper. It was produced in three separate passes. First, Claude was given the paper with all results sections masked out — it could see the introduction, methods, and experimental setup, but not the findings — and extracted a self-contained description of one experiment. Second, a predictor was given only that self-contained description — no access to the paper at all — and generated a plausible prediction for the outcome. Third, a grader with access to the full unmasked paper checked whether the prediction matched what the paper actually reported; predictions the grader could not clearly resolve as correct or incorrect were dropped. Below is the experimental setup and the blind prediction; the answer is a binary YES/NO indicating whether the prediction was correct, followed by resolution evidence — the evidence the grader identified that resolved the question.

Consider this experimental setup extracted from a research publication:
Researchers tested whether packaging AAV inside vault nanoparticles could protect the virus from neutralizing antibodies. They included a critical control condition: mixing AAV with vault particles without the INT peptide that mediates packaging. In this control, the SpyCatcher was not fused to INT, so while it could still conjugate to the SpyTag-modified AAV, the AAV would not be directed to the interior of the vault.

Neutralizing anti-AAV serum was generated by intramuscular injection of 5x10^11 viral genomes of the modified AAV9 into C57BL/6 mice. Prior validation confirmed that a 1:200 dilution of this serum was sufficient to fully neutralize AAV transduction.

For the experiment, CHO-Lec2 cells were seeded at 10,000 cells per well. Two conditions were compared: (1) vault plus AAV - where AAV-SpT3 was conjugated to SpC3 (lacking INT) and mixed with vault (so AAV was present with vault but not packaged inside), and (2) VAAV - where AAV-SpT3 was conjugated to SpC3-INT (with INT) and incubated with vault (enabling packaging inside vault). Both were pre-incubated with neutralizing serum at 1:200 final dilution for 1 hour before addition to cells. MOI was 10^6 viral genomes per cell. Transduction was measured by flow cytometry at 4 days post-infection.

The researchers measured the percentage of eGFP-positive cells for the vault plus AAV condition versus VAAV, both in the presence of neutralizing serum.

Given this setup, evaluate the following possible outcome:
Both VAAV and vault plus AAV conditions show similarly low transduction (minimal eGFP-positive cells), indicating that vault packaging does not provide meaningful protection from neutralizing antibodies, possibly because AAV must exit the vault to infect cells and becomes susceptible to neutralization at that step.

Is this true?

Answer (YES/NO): NO